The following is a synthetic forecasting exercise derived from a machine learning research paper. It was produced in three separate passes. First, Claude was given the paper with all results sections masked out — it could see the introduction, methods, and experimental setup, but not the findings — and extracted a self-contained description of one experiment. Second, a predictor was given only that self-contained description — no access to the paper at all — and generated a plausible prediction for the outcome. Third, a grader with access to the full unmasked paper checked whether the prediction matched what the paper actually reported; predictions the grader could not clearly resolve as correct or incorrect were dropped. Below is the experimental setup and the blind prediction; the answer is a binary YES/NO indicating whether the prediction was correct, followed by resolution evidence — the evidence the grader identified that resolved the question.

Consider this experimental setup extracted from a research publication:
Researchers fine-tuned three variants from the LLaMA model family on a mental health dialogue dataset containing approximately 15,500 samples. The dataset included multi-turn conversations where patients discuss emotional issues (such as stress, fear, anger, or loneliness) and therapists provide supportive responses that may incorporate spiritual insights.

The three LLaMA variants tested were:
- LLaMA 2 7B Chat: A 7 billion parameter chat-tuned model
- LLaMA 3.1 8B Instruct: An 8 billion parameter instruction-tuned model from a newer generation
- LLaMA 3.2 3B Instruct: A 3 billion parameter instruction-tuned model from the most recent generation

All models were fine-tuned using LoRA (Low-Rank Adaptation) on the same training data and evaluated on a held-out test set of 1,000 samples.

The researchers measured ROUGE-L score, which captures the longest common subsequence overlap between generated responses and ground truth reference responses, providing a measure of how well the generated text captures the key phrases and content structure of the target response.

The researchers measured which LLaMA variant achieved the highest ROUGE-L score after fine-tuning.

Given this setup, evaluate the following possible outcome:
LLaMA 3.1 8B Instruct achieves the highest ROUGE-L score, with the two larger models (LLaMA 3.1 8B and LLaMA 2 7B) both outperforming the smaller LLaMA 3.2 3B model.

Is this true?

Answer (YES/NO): NO